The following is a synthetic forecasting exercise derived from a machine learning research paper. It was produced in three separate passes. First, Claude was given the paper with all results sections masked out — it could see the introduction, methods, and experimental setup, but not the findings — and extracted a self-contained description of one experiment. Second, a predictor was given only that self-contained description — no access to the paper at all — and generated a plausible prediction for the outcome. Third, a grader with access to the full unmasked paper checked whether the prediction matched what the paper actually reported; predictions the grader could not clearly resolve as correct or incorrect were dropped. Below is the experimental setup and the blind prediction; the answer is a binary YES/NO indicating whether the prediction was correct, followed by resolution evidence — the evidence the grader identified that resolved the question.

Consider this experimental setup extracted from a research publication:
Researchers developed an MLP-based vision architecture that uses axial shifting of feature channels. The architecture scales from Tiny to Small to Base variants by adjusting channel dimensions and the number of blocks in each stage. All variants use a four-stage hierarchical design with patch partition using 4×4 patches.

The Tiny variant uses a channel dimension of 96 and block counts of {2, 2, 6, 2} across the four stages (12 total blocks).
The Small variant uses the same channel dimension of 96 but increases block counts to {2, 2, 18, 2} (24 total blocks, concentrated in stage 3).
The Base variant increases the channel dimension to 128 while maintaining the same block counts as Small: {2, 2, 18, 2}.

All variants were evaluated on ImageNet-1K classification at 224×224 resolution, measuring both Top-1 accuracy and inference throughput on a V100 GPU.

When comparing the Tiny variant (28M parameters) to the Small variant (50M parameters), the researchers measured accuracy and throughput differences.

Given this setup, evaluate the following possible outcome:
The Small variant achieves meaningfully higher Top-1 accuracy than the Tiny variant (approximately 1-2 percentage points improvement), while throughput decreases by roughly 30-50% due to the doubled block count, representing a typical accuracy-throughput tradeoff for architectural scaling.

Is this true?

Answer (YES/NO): YES